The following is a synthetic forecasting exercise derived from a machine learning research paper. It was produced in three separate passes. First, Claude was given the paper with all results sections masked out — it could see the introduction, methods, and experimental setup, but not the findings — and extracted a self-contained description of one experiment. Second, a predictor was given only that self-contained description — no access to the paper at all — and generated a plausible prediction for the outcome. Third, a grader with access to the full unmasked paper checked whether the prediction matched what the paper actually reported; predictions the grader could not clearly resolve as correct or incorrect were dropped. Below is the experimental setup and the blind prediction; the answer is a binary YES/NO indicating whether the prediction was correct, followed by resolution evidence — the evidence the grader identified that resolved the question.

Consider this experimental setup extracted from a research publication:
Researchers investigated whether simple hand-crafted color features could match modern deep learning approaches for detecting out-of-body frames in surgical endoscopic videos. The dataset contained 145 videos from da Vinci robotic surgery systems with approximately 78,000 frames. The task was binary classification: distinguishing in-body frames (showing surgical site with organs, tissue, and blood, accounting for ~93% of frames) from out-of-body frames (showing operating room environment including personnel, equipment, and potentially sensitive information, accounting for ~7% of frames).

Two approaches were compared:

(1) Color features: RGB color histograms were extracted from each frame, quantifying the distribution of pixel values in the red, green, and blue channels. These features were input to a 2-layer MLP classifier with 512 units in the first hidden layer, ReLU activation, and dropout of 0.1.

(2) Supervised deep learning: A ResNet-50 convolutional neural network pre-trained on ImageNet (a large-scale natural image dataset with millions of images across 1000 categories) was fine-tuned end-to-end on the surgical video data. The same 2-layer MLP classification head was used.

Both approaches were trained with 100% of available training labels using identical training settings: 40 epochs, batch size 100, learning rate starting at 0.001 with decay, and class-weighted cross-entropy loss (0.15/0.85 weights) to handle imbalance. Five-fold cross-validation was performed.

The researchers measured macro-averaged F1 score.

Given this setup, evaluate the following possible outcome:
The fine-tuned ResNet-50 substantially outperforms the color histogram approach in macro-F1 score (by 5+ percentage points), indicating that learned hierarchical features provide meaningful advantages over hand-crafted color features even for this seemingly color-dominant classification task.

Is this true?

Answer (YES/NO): NO